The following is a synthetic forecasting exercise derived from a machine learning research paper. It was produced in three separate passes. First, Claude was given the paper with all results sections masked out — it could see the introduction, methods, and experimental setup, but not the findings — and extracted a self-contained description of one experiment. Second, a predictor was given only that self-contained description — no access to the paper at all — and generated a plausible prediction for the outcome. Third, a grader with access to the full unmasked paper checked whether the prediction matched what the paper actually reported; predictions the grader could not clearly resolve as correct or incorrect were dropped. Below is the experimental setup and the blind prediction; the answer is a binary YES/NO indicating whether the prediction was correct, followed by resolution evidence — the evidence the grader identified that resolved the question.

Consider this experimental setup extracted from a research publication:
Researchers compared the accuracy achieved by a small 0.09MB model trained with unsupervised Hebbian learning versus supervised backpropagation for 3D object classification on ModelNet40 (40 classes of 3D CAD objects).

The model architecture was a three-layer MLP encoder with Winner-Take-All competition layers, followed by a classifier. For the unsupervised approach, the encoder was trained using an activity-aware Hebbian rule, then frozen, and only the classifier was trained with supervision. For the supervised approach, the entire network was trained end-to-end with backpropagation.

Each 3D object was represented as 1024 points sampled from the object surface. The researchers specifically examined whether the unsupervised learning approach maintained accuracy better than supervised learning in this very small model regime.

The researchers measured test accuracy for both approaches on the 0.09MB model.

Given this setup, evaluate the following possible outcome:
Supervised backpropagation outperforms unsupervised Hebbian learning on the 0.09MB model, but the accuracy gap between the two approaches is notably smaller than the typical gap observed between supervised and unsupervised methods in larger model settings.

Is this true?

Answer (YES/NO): NO